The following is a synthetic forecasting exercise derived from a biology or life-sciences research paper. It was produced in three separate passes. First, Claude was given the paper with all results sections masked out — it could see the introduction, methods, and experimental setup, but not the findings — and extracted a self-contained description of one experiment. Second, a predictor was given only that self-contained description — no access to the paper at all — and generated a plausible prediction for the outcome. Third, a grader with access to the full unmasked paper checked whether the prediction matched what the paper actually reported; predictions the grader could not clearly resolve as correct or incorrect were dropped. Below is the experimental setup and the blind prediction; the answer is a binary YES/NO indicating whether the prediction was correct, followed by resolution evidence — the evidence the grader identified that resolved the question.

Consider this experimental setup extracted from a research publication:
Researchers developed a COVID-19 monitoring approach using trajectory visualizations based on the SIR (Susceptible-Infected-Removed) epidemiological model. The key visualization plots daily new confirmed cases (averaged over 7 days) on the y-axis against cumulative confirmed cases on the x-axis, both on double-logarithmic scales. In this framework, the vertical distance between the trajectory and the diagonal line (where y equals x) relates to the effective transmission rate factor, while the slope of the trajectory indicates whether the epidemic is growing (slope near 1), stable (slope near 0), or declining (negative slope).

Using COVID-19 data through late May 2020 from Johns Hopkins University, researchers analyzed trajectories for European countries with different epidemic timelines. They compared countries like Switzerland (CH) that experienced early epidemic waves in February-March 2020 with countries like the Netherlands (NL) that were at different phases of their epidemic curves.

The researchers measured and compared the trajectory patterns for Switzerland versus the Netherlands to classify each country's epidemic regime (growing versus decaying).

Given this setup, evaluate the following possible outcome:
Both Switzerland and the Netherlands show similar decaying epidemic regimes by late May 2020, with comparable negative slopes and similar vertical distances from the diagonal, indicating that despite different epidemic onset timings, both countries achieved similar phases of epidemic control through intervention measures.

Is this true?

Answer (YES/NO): NO